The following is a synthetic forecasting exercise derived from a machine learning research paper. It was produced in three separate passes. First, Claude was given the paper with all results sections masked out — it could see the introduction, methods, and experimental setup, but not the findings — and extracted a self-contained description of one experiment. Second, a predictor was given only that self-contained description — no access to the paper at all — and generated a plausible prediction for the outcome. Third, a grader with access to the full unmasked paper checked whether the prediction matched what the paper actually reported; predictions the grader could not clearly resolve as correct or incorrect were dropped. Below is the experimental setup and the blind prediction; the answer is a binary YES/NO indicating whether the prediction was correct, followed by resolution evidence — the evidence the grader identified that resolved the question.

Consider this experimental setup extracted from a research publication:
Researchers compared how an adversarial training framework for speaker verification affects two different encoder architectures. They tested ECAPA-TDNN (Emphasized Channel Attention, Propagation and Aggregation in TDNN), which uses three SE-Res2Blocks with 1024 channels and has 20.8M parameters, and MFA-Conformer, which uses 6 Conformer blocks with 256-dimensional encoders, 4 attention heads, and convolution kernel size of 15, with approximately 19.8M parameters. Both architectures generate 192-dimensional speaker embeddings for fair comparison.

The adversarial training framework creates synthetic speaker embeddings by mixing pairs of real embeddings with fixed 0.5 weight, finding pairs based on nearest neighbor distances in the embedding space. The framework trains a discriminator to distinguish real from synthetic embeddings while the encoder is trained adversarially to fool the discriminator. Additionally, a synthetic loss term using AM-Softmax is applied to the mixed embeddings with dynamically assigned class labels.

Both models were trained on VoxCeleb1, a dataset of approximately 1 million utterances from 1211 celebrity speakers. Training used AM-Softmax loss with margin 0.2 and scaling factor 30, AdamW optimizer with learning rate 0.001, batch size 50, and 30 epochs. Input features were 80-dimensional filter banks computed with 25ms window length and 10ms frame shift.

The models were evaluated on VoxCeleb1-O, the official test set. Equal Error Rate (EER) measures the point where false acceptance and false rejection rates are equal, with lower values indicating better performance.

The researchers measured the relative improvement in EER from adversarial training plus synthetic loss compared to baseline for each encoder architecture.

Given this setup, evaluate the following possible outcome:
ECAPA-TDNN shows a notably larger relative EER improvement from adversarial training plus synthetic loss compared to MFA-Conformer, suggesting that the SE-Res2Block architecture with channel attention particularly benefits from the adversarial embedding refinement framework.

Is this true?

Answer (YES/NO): NO